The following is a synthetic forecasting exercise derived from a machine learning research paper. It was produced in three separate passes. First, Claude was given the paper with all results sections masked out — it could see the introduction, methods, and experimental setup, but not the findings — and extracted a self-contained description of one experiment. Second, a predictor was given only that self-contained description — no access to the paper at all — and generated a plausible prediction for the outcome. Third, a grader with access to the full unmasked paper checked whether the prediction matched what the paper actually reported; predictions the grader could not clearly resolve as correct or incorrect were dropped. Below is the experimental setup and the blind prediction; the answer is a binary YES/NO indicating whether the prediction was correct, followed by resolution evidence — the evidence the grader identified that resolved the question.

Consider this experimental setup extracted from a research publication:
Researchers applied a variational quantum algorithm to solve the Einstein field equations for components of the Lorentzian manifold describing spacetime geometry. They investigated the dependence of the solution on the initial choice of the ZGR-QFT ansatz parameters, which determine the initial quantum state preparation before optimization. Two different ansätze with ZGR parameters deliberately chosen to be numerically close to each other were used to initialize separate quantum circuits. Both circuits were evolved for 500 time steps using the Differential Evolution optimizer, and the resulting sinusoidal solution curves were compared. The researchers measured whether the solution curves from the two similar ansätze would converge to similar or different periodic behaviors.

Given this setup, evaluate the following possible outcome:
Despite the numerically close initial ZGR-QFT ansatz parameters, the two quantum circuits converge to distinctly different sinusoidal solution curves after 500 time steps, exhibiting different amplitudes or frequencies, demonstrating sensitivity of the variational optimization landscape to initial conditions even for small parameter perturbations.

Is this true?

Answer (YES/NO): NO